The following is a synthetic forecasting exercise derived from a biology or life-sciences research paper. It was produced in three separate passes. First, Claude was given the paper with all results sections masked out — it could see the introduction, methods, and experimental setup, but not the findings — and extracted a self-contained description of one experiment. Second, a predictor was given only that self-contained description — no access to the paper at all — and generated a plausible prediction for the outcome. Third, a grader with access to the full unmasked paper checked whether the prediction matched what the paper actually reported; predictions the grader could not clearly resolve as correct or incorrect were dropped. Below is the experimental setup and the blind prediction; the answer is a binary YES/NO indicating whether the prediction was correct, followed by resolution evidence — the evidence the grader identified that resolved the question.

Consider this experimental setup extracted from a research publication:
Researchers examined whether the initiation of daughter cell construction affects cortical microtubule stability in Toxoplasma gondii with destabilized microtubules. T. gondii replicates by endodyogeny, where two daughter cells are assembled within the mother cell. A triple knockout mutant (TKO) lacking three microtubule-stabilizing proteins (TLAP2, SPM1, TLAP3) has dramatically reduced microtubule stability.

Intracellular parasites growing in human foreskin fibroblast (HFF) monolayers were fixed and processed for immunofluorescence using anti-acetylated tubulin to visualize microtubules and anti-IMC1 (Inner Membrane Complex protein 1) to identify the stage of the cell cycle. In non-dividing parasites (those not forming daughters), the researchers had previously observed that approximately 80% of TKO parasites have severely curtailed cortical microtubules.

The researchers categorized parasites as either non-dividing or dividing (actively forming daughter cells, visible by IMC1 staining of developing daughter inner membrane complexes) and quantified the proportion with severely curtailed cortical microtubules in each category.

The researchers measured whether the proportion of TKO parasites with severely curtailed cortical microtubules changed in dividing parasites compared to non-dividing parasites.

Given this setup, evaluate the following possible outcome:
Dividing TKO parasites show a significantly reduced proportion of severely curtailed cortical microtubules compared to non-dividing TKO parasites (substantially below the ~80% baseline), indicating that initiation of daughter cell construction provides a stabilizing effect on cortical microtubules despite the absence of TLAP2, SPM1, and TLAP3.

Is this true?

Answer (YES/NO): NO